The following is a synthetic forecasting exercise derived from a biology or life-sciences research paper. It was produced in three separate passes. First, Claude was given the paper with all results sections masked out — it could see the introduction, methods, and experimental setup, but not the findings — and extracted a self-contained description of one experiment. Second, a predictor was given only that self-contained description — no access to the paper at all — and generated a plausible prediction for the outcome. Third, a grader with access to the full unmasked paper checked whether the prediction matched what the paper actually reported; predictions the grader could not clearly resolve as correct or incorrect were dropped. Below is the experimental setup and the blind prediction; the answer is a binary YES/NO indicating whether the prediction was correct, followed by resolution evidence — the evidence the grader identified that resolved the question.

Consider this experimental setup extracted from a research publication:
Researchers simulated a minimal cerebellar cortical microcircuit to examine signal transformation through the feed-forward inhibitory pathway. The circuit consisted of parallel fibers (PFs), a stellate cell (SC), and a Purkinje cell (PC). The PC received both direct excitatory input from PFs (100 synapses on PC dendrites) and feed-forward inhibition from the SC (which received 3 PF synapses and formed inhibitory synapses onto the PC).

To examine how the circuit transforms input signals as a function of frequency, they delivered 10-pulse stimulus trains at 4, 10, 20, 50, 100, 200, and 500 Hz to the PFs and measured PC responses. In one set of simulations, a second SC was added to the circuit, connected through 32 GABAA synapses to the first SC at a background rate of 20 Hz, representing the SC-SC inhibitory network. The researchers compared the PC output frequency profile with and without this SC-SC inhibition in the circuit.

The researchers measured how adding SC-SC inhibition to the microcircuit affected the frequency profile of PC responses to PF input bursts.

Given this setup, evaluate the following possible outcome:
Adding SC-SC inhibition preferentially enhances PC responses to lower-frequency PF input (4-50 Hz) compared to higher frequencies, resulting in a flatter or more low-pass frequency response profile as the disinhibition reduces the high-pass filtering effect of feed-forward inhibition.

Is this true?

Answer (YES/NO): NO